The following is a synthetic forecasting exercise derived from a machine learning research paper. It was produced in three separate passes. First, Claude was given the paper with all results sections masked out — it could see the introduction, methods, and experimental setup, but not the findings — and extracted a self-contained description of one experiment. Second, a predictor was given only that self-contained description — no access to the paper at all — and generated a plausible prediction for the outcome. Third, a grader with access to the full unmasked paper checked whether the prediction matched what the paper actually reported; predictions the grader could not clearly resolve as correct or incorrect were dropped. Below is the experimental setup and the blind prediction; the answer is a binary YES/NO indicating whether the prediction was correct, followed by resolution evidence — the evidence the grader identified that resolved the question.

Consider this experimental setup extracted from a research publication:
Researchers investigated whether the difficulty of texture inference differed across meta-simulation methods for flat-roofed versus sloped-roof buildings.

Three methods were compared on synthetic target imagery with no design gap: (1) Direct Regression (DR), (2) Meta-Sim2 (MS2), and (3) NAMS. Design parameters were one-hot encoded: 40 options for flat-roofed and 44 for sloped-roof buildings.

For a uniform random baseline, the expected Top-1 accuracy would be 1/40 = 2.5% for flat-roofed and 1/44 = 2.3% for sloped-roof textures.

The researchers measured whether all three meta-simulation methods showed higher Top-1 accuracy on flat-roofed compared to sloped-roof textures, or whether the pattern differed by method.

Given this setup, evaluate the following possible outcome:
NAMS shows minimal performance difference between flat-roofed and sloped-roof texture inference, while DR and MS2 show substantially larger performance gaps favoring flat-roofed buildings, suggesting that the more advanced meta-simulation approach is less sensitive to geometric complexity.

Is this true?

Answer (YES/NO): NO